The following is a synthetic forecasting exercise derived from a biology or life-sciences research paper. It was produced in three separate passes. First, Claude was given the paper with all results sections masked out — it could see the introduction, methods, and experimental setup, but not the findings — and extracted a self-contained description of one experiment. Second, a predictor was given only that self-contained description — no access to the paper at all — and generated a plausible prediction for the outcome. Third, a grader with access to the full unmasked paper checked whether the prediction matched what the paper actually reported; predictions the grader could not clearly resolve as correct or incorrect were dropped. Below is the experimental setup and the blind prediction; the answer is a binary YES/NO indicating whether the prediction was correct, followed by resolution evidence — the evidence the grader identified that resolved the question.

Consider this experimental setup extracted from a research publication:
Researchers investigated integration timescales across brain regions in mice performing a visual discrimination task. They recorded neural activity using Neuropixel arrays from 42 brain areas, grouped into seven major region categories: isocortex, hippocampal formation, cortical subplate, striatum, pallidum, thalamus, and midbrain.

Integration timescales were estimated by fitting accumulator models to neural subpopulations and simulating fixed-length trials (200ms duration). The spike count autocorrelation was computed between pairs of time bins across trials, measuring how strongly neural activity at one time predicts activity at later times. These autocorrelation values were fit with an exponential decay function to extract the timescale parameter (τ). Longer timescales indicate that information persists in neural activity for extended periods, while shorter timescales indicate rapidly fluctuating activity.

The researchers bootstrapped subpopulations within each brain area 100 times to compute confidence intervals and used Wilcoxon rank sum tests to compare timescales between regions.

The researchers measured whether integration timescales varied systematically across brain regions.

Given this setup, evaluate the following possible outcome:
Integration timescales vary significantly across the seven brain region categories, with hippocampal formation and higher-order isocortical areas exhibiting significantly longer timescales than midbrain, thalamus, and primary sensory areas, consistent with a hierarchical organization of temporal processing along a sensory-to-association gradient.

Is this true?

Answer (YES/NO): NO